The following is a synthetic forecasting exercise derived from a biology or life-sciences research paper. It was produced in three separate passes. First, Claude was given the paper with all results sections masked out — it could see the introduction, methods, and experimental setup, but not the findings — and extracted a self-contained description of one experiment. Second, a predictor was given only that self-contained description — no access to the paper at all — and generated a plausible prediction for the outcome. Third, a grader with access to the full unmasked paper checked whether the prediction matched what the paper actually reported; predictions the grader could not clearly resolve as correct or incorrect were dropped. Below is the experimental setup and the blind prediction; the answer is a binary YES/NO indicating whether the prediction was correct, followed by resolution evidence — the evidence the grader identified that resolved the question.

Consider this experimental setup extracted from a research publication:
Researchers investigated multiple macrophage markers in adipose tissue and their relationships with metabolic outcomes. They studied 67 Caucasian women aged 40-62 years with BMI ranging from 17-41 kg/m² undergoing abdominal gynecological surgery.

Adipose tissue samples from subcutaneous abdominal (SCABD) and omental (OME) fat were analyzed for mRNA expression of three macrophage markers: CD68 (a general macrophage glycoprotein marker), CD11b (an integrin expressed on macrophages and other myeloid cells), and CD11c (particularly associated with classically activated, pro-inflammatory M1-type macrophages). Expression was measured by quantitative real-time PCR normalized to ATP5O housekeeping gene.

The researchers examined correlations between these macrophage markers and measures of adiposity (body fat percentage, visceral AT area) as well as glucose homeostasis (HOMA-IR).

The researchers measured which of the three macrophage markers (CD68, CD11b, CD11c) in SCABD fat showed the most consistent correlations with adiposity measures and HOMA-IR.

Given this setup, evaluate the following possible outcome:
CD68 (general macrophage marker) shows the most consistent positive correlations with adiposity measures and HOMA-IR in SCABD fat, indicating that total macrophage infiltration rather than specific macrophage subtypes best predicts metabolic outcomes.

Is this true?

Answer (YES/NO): NO